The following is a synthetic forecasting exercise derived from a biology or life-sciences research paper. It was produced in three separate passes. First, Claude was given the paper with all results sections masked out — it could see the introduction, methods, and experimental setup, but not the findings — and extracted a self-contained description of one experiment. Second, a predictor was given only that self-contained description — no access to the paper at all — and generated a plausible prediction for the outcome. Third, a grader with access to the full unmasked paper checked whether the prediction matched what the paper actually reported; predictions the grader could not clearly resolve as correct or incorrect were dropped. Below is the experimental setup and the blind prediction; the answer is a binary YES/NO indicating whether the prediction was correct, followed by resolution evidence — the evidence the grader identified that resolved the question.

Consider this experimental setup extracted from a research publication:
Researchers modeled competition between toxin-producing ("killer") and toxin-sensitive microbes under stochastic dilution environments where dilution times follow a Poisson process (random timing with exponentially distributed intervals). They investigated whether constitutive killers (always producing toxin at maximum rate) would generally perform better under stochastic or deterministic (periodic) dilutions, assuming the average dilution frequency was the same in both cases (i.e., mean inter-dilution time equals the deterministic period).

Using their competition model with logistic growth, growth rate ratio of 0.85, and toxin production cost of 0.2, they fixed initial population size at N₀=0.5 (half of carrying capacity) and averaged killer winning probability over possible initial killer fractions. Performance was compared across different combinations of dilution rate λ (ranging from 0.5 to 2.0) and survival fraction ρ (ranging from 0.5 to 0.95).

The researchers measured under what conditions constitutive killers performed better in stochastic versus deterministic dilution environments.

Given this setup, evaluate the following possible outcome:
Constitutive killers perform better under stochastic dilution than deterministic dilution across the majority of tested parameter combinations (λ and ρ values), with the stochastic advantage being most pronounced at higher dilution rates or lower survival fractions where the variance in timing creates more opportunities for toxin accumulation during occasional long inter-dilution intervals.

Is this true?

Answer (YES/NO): NO